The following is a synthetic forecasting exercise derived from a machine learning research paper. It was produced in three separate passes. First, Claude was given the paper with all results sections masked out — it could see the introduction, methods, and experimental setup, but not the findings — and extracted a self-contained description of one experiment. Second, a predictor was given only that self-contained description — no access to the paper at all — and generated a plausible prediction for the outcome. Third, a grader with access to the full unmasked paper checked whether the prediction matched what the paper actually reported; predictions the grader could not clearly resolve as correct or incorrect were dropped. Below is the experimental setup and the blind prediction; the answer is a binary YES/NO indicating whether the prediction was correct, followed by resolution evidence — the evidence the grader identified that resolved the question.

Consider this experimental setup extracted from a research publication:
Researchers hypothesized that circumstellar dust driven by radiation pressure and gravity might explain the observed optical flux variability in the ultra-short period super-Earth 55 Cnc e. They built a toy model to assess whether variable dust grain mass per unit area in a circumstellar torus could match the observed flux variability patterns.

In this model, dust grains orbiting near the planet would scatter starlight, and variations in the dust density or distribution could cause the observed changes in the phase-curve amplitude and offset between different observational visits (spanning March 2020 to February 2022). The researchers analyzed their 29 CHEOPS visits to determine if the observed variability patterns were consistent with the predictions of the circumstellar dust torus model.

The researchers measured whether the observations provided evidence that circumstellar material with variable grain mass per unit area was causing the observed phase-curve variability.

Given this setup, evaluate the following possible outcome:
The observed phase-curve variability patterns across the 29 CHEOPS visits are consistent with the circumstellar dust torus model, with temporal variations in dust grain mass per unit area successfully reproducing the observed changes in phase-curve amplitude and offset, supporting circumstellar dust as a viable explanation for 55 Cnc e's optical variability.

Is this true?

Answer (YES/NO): NO